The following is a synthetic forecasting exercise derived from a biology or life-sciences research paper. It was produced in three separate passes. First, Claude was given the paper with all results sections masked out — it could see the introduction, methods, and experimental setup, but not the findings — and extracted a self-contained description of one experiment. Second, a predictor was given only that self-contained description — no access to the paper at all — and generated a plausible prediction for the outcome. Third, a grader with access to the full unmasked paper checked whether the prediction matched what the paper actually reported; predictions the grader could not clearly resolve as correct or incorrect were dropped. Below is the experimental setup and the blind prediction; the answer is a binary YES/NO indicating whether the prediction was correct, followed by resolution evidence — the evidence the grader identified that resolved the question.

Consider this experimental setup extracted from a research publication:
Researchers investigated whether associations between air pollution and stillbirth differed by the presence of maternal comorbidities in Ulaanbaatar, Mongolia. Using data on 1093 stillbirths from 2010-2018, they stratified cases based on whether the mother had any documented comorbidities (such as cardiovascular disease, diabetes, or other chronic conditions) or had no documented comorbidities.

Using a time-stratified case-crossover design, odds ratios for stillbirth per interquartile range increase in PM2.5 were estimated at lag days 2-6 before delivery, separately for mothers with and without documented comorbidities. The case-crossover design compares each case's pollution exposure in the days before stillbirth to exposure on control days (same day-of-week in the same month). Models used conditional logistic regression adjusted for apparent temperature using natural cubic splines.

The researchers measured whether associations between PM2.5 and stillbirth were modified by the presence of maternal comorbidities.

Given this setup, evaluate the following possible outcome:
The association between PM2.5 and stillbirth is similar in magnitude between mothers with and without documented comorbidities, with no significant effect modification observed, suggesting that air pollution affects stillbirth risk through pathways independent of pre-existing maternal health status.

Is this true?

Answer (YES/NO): NO